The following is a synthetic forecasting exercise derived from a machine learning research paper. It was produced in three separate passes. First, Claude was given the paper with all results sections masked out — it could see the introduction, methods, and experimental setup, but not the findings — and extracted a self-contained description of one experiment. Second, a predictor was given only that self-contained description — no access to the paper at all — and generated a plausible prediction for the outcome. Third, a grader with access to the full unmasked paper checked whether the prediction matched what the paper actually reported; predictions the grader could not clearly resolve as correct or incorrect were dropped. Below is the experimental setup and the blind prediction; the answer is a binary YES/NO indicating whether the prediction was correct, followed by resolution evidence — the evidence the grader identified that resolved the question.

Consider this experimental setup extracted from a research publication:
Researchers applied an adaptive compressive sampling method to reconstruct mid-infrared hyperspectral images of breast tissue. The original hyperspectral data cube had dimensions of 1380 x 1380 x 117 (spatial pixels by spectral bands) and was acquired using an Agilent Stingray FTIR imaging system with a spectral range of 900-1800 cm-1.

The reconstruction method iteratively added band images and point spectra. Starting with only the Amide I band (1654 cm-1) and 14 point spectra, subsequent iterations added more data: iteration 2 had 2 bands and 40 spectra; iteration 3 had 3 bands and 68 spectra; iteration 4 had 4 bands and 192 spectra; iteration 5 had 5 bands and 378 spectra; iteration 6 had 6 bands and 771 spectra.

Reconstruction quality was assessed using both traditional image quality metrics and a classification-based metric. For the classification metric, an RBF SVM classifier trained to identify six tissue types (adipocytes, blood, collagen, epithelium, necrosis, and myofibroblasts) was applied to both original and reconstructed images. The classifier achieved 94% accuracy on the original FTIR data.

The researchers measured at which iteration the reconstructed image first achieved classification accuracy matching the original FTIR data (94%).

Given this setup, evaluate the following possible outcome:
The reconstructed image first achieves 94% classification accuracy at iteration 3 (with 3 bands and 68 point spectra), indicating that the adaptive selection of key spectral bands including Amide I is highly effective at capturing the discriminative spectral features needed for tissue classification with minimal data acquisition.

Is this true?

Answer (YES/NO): NO